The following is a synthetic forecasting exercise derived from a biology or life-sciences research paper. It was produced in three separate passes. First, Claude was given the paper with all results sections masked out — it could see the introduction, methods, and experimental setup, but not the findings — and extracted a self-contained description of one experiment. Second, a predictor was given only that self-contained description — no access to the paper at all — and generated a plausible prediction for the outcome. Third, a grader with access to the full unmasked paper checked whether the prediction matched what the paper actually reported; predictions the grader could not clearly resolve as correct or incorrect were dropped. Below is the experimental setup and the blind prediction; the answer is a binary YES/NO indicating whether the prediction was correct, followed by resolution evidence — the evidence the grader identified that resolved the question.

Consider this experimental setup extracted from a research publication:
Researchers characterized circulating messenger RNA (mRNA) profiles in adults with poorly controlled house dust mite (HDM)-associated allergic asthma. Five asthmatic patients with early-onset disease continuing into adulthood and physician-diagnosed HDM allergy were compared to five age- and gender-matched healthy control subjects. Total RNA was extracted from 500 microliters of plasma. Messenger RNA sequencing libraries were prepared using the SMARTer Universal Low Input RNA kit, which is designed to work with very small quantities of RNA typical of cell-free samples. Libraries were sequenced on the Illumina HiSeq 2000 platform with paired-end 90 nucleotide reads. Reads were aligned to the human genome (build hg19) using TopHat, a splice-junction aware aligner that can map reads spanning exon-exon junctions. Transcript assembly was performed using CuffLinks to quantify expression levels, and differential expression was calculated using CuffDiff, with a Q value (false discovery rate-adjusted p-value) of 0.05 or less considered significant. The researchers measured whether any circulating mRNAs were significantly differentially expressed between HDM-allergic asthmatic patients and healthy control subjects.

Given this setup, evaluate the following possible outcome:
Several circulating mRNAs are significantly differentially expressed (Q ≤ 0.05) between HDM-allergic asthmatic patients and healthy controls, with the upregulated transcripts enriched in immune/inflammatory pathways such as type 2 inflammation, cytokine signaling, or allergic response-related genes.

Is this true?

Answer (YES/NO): YES